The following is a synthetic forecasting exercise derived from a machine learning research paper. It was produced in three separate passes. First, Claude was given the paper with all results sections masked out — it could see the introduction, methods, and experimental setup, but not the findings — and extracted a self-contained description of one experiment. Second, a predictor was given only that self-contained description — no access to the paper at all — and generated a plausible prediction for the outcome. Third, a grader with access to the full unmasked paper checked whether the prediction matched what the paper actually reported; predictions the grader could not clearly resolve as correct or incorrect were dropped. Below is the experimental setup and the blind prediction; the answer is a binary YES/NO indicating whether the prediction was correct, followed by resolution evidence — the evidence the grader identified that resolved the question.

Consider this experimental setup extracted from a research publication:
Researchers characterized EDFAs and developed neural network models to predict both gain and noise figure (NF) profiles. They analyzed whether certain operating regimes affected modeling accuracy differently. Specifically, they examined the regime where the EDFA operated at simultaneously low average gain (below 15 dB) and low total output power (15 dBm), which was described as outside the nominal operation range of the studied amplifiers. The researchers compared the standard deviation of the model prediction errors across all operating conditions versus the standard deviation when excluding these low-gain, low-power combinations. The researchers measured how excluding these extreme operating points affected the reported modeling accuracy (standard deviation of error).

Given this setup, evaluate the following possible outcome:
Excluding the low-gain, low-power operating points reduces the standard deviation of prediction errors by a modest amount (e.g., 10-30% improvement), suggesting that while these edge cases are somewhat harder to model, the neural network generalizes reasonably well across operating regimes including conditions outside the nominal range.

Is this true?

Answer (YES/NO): YES